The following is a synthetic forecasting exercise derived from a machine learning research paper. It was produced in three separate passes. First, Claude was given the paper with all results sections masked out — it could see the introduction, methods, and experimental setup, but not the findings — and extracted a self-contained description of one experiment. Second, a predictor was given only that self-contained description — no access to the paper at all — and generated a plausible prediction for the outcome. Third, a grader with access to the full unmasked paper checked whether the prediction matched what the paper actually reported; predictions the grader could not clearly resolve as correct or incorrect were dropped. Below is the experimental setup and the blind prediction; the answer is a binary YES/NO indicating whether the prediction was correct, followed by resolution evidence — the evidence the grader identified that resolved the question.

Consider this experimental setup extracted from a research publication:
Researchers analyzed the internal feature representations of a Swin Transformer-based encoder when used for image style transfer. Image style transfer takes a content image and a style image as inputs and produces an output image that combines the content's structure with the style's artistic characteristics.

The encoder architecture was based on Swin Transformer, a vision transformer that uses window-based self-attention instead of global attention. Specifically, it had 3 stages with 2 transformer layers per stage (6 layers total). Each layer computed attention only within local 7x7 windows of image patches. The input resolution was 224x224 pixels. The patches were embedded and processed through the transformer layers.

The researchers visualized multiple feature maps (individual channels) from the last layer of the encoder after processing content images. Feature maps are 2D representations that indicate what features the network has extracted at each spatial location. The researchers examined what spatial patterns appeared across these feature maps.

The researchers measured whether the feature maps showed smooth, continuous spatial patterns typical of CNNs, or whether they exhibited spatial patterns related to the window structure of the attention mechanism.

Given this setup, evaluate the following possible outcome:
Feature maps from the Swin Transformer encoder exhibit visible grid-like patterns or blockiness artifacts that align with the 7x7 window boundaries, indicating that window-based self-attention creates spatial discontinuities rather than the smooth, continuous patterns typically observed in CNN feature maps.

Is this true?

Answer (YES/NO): YES